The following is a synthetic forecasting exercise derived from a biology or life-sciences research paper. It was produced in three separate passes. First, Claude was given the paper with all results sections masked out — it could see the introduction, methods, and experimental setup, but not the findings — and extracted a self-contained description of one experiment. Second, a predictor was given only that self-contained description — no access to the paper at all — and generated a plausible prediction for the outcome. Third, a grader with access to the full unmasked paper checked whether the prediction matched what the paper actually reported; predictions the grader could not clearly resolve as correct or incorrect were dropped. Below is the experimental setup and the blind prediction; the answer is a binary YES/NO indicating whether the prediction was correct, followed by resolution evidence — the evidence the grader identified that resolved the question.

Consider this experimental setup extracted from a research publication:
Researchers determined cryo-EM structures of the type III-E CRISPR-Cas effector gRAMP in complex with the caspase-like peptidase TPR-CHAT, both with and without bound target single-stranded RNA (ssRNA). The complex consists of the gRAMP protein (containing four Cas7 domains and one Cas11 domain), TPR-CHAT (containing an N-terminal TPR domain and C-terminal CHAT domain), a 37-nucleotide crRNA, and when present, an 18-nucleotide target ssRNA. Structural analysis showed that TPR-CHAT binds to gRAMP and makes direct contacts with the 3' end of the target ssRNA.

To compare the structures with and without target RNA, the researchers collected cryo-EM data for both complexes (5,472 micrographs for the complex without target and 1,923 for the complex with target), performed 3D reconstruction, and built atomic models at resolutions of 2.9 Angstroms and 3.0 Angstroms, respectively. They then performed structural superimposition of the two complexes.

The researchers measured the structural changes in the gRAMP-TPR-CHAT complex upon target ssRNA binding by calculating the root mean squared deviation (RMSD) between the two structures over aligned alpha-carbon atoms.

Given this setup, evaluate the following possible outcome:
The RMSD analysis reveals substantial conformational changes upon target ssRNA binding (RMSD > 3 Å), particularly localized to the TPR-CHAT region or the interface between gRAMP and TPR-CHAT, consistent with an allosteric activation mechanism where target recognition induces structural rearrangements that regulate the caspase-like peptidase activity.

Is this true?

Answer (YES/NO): NO